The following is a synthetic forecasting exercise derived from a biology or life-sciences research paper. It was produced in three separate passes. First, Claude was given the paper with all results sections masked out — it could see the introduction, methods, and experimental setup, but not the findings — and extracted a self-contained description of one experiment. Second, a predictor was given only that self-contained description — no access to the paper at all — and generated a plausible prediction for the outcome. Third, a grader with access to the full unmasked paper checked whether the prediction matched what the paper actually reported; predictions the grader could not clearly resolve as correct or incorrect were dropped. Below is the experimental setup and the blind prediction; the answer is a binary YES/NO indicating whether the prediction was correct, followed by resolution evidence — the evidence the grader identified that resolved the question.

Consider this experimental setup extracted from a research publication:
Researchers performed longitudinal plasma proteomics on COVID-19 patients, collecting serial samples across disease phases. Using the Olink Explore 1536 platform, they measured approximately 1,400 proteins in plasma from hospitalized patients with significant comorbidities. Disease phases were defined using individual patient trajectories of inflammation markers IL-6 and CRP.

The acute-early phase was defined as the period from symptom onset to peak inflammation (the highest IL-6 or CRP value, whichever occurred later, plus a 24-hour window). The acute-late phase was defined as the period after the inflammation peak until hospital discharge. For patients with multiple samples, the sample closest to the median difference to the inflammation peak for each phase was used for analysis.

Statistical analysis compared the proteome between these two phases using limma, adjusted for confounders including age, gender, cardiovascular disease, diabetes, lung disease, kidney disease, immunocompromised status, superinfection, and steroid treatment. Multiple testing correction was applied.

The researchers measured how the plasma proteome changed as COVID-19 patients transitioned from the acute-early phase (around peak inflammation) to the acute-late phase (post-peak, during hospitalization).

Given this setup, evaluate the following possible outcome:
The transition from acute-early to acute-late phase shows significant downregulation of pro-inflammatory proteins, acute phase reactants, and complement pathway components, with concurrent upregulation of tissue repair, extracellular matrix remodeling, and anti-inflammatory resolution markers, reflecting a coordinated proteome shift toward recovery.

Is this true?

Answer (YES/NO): NO